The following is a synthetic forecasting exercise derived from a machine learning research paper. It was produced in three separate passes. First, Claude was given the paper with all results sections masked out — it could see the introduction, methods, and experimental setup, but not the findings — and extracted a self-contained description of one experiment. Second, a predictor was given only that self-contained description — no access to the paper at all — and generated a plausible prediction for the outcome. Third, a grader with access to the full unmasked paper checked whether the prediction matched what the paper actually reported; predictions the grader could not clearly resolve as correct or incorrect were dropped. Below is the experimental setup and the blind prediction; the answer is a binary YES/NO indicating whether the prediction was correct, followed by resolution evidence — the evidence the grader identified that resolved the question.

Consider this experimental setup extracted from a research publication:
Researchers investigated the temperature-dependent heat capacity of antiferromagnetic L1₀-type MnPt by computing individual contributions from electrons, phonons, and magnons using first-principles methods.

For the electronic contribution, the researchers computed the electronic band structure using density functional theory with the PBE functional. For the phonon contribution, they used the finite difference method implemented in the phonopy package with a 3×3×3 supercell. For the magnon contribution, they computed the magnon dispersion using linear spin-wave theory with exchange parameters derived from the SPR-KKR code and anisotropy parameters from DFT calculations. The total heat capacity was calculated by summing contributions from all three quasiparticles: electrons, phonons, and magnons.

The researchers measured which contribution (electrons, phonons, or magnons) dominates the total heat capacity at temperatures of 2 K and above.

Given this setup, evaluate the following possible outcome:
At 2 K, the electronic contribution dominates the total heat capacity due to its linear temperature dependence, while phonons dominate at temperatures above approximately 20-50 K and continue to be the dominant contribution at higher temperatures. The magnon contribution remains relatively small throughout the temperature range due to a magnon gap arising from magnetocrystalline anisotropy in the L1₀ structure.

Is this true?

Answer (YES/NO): NO